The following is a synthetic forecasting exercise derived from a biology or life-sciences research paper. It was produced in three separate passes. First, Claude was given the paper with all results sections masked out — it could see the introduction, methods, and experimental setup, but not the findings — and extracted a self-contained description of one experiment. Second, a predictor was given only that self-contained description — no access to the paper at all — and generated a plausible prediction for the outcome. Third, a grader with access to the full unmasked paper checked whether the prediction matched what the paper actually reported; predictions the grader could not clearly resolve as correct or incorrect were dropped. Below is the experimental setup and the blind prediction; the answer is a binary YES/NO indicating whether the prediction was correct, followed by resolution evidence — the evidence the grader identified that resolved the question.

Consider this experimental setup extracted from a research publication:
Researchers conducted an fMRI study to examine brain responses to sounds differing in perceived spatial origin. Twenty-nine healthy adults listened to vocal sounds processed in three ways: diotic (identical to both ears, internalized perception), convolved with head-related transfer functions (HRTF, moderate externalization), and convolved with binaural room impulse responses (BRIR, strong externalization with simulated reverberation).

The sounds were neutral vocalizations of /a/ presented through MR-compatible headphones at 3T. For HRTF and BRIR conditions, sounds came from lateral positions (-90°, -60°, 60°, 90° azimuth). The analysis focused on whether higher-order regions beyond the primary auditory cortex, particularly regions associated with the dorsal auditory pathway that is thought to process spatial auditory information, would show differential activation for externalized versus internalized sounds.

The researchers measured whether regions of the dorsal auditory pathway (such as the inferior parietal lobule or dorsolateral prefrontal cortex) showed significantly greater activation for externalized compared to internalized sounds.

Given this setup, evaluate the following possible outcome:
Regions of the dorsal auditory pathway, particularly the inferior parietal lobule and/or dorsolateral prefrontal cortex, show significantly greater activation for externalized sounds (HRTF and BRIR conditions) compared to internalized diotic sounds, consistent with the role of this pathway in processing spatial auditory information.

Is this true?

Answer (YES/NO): NO